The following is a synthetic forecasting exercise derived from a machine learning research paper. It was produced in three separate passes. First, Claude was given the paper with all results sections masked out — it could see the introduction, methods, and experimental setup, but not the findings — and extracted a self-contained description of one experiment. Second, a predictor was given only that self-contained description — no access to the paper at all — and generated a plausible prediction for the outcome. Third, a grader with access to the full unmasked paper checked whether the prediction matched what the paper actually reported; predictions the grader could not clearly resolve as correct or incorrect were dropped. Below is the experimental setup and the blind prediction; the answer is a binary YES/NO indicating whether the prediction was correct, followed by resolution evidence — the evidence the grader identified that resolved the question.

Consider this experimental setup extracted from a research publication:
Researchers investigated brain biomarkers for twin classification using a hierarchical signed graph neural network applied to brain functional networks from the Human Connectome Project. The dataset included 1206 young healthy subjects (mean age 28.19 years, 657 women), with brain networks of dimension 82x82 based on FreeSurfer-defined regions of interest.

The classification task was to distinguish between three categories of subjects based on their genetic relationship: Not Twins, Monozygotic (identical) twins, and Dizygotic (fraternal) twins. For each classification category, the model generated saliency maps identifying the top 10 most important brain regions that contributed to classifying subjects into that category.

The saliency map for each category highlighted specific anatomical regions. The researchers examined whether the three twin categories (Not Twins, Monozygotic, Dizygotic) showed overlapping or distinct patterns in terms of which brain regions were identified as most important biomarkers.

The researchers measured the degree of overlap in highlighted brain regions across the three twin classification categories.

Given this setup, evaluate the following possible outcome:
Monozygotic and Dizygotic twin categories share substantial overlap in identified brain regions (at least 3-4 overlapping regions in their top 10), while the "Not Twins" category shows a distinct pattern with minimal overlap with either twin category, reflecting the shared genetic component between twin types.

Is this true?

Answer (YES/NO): NO